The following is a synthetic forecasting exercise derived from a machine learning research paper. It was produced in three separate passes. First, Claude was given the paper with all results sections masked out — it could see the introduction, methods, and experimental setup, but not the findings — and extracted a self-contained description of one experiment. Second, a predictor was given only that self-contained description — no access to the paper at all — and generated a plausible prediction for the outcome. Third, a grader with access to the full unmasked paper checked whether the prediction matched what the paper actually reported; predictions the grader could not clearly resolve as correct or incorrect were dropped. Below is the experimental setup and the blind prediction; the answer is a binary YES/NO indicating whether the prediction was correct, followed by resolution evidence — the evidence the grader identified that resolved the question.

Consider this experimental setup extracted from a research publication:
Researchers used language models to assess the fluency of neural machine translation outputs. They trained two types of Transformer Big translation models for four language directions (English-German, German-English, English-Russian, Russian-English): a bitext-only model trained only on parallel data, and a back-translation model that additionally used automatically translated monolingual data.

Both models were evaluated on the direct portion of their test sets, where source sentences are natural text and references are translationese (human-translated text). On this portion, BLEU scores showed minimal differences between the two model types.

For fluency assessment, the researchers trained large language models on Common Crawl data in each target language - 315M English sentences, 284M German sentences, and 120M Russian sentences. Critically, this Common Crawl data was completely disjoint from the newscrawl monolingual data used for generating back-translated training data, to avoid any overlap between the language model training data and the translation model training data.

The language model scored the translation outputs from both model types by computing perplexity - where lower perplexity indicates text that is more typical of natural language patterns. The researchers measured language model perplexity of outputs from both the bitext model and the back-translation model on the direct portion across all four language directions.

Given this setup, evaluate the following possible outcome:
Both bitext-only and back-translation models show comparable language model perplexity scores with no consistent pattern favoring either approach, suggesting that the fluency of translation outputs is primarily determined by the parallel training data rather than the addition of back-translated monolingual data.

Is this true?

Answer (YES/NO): NO